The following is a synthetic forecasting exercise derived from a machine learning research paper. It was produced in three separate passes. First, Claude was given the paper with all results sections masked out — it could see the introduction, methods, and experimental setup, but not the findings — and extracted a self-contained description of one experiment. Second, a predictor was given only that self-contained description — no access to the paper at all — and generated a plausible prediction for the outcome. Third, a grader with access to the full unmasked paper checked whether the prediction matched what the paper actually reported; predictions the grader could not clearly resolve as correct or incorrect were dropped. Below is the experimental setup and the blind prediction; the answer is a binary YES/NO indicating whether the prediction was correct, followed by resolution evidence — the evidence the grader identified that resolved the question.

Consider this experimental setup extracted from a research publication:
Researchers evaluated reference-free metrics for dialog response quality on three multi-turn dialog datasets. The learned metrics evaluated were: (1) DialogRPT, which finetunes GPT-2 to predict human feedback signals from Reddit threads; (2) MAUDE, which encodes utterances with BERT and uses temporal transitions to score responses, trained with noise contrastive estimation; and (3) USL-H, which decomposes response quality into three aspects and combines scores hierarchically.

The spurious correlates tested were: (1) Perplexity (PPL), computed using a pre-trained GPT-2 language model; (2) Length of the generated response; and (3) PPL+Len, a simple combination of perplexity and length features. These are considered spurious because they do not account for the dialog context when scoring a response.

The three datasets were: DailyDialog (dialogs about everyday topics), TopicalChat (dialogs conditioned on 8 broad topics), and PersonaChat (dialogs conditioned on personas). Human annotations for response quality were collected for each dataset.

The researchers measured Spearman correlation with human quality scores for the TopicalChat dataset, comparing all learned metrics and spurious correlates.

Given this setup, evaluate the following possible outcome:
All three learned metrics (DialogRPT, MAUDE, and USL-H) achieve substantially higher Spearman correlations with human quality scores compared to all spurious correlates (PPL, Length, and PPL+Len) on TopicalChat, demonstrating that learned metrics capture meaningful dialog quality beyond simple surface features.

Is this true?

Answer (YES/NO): NO